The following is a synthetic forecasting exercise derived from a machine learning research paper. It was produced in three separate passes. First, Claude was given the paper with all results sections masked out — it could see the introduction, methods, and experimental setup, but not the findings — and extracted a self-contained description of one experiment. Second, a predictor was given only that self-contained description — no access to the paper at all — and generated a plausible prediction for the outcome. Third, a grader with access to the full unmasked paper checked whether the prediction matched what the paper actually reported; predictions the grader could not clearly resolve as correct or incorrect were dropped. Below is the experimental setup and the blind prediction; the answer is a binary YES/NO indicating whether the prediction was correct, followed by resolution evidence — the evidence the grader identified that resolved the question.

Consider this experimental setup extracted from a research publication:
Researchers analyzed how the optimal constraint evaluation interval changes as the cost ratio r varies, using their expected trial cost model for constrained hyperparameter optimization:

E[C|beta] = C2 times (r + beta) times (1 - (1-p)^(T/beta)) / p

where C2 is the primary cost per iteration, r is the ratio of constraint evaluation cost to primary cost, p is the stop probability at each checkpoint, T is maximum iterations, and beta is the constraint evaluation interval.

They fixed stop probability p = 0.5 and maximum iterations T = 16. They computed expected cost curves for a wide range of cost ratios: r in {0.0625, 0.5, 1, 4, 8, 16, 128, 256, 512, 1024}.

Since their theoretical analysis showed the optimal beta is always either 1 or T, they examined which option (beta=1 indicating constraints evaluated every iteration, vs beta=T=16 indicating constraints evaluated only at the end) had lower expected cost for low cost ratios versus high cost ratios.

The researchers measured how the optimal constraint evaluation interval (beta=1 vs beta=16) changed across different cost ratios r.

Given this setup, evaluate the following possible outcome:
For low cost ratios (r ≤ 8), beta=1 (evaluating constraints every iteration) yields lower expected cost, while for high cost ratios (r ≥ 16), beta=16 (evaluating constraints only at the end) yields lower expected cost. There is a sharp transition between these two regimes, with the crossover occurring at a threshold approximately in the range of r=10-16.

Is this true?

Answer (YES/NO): YES